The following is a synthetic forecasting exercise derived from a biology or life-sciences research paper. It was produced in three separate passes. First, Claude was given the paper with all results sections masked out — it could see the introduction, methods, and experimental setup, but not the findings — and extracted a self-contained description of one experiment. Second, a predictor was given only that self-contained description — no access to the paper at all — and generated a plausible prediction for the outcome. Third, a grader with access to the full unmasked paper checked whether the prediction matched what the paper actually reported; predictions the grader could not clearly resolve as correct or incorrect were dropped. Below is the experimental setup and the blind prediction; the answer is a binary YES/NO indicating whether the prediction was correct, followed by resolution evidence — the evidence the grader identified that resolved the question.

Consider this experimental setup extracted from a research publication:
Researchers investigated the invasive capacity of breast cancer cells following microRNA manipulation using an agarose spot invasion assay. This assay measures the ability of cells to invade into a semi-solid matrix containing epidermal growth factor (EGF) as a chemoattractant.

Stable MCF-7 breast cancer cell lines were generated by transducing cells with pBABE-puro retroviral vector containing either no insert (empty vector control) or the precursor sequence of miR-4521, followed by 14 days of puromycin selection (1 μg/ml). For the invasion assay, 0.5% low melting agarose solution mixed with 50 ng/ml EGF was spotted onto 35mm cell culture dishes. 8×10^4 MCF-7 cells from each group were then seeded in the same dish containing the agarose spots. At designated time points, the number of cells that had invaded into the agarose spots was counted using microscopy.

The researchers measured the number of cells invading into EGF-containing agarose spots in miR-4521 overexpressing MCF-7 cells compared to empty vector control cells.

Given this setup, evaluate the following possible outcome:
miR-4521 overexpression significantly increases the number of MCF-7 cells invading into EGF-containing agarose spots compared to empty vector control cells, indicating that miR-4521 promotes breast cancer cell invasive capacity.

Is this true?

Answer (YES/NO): NO